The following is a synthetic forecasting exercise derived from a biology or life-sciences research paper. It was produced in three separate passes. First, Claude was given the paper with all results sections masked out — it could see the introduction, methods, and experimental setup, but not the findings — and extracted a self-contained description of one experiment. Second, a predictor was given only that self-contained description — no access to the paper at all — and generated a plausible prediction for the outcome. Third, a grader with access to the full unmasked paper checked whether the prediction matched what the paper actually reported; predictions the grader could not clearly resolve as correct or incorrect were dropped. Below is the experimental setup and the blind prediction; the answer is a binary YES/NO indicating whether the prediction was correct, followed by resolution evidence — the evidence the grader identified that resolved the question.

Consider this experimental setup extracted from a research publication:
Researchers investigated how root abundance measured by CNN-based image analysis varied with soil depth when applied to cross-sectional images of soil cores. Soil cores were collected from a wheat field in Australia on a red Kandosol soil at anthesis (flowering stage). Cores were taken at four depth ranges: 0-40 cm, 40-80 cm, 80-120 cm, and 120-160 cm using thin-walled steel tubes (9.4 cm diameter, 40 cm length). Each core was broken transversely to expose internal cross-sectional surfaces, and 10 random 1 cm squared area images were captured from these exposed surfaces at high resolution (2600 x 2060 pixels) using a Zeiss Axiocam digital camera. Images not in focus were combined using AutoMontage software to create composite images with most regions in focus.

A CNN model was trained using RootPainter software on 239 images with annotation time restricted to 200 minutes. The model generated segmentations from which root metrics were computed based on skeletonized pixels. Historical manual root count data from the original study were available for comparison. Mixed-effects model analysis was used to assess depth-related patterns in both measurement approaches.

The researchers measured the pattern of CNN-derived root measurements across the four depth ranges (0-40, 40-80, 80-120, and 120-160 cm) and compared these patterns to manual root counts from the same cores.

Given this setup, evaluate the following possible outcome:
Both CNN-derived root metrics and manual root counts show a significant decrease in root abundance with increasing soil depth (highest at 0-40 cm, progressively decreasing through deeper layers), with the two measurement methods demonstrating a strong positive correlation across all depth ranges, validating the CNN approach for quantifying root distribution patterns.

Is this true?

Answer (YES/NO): NO